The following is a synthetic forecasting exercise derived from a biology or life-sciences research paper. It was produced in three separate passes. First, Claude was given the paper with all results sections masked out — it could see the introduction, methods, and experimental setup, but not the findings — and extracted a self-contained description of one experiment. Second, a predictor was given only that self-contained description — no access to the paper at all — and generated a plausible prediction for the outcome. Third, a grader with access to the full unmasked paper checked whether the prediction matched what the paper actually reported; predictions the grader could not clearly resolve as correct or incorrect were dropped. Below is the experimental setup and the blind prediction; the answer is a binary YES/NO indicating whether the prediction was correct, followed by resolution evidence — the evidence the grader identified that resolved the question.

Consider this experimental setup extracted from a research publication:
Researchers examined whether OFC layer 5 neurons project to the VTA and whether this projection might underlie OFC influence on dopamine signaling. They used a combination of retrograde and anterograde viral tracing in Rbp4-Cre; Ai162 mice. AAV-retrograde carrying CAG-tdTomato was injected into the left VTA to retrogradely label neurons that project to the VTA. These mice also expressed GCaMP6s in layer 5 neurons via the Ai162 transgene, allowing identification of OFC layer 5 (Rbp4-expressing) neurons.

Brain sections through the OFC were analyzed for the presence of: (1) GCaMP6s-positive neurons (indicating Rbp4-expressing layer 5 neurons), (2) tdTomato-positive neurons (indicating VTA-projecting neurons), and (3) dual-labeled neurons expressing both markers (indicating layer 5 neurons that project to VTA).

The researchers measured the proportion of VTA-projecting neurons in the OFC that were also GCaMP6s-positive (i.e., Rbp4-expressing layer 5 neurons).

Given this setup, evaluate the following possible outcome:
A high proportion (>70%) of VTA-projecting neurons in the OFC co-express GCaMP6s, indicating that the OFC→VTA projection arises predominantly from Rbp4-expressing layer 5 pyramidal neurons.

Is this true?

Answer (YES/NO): NO